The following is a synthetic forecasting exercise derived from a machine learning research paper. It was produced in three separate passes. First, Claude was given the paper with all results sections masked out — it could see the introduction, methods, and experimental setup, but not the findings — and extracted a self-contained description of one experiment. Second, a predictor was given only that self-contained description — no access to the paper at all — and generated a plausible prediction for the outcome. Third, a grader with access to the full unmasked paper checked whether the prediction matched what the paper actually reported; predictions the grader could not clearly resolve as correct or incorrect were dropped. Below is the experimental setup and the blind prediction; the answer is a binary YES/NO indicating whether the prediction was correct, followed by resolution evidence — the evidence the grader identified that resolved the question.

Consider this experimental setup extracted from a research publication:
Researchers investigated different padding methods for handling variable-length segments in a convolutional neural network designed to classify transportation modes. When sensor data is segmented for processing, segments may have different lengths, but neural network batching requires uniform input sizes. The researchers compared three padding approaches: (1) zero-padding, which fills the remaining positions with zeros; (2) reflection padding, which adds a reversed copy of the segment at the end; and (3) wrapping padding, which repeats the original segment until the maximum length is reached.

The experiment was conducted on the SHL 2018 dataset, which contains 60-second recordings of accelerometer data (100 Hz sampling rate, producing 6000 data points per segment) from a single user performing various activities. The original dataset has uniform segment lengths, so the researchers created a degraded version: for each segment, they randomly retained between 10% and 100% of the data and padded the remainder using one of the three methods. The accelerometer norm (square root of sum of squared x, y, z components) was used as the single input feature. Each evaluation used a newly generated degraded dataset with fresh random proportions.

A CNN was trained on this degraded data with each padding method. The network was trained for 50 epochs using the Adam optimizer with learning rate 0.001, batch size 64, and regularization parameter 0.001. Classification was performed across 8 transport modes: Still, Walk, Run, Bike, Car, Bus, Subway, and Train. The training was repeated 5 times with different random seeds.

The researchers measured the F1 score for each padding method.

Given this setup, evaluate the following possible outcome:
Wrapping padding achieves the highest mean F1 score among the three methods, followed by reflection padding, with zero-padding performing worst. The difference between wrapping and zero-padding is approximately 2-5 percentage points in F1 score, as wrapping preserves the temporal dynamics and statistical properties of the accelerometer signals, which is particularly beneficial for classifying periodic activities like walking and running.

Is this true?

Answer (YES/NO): NO